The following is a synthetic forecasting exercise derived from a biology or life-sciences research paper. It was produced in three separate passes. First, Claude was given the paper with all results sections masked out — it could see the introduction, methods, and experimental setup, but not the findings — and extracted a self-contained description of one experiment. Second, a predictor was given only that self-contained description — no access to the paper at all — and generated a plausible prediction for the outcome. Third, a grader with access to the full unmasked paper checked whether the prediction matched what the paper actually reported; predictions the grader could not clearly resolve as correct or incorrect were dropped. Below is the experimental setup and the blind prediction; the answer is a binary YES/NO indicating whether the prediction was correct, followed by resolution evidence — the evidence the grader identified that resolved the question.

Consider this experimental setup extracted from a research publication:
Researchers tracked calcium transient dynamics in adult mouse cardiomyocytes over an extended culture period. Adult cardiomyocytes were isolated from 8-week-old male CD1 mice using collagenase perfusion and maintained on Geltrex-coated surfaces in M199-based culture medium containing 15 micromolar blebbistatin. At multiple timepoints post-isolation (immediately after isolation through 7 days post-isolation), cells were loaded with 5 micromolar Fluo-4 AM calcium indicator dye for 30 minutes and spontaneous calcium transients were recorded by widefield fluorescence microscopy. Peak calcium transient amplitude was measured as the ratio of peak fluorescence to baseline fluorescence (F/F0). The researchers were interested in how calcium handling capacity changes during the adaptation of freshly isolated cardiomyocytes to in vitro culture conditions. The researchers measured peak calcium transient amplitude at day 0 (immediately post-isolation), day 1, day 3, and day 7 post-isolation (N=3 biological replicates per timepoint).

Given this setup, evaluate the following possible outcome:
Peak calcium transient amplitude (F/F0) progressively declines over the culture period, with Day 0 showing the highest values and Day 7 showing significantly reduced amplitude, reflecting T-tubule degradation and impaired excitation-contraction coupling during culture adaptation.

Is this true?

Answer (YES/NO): NO